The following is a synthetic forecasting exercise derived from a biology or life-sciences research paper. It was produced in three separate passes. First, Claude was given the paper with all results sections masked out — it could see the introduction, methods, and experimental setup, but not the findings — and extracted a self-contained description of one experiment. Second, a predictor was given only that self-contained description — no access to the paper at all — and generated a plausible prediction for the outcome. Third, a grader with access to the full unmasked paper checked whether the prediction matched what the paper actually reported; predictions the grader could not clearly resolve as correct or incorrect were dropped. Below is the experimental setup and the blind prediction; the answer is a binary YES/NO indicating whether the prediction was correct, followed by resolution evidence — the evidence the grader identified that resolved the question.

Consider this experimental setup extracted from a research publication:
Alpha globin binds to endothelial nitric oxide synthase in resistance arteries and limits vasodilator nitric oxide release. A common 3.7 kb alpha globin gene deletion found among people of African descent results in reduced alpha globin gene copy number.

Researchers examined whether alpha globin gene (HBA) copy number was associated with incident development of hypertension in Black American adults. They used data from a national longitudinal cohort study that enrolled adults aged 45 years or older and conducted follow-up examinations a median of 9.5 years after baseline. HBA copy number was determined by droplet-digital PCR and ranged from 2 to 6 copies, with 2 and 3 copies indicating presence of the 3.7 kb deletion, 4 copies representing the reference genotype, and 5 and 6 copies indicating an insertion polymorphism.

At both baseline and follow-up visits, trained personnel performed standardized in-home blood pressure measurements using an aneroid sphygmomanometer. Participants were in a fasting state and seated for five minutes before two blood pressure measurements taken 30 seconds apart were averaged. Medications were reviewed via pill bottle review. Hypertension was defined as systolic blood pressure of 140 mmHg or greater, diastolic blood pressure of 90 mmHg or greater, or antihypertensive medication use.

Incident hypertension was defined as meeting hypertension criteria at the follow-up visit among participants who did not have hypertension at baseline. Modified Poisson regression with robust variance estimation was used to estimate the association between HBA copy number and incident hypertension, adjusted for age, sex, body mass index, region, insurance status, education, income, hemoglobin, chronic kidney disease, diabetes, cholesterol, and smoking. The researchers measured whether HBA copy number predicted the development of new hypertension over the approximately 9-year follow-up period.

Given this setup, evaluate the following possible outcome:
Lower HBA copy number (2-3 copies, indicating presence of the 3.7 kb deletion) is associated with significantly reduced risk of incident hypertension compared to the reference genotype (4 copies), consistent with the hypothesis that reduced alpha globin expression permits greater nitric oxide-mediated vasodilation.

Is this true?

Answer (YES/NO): NO